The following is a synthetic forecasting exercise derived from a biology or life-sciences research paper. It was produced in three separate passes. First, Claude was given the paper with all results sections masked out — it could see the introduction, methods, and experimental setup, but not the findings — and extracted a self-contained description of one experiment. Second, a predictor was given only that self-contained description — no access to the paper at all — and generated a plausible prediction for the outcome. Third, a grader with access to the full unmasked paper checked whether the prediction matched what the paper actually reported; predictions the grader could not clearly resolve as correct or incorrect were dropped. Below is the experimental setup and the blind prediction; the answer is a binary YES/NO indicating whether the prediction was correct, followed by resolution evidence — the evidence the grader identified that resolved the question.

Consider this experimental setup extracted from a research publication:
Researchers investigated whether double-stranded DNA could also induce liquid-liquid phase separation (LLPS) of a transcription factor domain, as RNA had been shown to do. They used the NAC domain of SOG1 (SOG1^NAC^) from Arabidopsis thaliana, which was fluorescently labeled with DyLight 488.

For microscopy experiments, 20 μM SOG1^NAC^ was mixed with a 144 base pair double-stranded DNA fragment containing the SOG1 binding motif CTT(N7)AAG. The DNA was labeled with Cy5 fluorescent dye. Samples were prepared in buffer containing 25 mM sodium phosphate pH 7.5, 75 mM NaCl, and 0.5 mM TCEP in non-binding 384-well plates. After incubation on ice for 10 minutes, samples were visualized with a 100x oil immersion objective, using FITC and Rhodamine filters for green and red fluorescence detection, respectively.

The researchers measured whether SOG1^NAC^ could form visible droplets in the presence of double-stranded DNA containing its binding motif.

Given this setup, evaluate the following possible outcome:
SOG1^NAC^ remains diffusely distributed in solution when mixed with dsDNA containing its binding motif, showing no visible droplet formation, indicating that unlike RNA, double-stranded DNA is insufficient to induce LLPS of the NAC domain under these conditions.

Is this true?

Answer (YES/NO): NO